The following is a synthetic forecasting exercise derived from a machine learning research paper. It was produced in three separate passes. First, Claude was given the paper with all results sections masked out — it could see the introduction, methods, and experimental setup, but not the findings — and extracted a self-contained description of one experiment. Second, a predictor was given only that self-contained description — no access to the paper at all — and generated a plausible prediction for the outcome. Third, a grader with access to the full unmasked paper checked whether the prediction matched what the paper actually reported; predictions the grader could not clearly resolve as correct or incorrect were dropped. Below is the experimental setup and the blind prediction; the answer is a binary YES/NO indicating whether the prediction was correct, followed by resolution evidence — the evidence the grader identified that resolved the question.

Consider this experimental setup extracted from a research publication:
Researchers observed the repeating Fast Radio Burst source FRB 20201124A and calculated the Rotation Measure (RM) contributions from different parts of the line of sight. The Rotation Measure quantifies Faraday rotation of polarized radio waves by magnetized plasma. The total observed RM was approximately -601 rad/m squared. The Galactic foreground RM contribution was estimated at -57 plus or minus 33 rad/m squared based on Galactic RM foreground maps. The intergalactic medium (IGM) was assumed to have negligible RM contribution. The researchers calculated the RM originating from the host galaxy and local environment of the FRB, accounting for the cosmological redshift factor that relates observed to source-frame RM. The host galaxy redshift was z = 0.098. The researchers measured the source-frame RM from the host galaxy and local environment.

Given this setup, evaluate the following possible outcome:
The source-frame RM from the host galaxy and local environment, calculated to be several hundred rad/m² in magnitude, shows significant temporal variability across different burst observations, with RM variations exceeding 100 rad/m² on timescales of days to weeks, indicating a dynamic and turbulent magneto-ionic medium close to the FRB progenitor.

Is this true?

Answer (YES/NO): NO